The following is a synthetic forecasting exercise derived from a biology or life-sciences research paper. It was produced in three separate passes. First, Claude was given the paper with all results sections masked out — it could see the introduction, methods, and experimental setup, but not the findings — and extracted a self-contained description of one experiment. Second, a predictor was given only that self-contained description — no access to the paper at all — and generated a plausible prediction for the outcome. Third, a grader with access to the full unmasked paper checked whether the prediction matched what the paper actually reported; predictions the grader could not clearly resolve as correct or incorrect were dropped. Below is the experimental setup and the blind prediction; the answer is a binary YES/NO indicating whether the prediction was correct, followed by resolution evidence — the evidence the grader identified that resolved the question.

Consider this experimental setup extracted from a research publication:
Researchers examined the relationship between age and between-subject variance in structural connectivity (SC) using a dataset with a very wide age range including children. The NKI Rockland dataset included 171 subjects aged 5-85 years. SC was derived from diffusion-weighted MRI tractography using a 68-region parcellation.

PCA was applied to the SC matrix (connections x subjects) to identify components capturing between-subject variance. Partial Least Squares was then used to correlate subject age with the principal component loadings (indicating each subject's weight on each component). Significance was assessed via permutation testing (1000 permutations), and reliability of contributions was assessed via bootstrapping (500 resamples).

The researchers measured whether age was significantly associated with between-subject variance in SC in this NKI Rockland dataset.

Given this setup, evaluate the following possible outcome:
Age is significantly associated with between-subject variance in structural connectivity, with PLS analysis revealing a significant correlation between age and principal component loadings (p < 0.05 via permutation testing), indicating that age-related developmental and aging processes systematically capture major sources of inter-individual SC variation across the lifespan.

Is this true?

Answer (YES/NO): YES